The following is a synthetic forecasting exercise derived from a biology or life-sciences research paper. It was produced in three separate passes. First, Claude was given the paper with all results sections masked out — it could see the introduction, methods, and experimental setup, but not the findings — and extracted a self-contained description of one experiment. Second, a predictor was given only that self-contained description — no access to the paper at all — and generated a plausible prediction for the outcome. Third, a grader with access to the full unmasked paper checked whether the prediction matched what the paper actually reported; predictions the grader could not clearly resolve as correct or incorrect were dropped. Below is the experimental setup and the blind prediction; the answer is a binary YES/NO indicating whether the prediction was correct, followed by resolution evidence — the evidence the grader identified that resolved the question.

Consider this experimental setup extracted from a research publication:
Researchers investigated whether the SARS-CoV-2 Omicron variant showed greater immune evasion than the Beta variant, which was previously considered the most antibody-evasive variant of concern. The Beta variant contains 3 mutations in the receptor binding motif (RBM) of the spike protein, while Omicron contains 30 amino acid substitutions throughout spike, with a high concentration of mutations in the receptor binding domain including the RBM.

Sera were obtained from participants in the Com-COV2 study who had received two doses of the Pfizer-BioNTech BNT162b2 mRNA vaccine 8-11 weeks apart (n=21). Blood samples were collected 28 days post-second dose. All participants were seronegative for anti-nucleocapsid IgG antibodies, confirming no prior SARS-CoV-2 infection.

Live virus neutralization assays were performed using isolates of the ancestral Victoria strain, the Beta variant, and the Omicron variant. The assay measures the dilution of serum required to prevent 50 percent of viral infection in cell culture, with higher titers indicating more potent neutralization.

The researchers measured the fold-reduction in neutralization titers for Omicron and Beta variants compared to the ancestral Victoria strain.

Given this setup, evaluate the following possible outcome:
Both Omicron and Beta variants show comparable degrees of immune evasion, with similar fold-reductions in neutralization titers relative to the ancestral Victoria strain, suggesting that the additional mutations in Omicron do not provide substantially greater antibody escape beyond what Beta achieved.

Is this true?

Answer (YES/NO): NO